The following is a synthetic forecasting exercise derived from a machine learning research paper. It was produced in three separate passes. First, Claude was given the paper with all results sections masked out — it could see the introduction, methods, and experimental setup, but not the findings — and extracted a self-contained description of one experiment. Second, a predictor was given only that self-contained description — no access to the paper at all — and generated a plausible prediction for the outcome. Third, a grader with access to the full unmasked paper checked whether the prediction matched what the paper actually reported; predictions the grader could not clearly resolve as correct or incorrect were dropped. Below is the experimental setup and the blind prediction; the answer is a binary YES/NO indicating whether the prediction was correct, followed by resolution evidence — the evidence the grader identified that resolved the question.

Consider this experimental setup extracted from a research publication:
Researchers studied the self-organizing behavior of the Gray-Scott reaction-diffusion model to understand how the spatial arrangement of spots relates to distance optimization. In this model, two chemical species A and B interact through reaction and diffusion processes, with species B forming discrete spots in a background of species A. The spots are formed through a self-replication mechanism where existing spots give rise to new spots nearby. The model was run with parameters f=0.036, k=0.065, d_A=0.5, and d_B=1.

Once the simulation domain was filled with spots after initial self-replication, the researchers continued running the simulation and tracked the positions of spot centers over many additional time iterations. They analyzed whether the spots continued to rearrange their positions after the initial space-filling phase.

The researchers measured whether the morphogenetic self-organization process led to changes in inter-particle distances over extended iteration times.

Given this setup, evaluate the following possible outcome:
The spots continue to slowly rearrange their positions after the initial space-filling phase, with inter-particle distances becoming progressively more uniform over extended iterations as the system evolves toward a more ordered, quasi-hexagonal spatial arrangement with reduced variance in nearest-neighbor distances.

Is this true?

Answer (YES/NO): YES